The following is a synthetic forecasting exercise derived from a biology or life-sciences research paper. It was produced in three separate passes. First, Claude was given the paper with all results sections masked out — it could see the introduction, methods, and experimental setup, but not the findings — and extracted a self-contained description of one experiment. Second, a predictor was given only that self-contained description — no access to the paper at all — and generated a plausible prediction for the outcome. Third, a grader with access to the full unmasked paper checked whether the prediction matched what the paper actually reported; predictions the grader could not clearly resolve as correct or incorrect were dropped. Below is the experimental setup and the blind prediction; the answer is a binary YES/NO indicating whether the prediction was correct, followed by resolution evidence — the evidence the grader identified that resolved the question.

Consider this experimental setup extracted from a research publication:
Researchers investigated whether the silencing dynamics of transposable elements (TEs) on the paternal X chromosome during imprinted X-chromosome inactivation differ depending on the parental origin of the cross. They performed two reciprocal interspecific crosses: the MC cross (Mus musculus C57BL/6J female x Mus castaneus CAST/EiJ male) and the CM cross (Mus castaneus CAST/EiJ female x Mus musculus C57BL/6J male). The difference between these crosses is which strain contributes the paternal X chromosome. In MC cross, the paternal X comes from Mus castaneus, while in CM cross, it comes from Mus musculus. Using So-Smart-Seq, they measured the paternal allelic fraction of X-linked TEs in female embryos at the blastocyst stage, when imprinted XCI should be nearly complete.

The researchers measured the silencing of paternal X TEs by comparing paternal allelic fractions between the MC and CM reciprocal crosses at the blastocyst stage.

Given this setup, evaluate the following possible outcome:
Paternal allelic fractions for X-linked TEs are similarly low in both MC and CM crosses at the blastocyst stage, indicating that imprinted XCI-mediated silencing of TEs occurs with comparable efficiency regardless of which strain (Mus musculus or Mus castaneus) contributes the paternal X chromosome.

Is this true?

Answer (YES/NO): NO